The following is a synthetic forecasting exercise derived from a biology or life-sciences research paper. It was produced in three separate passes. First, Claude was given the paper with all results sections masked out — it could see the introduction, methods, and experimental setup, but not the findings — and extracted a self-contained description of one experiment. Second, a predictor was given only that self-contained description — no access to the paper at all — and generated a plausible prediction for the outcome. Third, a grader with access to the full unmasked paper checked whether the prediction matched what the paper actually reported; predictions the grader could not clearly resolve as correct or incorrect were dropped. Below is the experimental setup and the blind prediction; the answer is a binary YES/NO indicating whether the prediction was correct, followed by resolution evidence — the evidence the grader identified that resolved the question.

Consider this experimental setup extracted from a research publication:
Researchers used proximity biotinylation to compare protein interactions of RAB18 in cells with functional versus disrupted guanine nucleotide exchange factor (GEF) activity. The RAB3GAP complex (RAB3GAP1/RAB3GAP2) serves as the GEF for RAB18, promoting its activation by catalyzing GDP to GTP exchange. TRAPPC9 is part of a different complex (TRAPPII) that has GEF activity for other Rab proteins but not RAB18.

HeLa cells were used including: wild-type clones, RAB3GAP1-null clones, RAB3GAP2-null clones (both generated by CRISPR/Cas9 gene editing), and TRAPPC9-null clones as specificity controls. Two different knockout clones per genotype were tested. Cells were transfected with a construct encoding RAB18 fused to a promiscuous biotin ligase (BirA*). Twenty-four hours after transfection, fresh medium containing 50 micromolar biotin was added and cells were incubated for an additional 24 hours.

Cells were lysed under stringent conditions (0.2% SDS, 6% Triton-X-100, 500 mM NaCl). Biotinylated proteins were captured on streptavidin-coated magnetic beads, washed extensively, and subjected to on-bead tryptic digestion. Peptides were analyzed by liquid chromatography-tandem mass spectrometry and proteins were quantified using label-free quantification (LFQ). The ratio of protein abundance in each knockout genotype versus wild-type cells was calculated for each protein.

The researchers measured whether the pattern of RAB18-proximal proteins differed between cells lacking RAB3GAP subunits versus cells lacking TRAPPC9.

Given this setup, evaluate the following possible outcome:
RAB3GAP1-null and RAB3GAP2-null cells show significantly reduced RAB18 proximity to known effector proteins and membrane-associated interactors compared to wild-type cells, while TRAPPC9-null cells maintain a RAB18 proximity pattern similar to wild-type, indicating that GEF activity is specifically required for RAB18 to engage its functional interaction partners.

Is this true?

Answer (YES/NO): NO